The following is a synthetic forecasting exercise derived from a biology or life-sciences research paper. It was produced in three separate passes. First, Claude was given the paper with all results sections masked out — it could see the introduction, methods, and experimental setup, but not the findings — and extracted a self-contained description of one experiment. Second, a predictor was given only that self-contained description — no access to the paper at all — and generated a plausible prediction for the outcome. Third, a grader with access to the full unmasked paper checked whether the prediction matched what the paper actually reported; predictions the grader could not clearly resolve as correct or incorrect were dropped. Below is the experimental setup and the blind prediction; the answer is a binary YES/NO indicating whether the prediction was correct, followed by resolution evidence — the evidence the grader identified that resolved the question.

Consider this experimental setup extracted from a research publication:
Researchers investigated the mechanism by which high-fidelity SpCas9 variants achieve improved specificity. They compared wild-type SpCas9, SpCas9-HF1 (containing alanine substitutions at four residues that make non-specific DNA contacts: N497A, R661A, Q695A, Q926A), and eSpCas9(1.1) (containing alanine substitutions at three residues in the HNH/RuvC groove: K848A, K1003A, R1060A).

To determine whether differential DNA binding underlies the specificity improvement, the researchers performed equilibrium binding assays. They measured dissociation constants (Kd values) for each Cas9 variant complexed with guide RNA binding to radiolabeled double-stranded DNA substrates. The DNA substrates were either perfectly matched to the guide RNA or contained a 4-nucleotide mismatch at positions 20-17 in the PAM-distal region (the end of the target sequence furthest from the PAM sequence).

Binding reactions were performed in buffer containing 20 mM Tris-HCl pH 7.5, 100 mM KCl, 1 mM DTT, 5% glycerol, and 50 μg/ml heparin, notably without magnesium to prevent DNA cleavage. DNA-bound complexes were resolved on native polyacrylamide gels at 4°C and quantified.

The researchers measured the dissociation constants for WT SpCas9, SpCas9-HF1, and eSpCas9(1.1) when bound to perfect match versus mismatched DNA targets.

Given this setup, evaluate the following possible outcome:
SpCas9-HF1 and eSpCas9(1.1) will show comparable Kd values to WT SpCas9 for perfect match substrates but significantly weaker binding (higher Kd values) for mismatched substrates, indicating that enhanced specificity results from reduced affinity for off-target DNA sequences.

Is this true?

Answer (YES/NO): NO